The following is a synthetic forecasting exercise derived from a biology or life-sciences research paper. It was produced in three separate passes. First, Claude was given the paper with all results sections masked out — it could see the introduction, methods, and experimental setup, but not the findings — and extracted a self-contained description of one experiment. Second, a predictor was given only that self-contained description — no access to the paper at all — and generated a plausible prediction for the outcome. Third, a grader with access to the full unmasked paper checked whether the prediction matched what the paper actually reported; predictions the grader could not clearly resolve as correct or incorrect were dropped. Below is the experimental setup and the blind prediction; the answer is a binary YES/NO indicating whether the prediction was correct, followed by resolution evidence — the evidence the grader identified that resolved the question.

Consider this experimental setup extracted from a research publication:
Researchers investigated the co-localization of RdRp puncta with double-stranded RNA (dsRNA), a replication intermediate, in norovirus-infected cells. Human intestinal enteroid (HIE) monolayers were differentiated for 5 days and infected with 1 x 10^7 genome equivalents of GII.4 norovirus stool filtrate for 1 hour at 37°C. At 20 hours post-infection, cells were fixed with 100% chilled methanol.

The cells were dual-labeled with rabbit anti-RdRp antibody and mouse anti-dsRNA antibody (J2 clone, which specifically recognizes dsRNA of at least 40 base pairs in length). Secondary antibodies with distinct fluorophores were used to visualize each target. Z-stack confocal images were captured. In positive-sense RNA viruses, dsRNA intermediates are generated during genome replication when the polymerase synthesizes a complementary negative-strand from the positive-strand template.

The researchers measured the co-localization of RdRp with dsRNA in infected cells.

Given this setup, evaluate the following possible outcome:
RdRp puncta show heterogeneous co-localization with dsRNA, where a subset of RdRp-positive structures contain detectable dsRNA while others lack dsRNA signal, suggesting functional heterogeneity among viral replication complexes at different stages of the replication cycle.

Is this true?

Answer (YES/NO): NO